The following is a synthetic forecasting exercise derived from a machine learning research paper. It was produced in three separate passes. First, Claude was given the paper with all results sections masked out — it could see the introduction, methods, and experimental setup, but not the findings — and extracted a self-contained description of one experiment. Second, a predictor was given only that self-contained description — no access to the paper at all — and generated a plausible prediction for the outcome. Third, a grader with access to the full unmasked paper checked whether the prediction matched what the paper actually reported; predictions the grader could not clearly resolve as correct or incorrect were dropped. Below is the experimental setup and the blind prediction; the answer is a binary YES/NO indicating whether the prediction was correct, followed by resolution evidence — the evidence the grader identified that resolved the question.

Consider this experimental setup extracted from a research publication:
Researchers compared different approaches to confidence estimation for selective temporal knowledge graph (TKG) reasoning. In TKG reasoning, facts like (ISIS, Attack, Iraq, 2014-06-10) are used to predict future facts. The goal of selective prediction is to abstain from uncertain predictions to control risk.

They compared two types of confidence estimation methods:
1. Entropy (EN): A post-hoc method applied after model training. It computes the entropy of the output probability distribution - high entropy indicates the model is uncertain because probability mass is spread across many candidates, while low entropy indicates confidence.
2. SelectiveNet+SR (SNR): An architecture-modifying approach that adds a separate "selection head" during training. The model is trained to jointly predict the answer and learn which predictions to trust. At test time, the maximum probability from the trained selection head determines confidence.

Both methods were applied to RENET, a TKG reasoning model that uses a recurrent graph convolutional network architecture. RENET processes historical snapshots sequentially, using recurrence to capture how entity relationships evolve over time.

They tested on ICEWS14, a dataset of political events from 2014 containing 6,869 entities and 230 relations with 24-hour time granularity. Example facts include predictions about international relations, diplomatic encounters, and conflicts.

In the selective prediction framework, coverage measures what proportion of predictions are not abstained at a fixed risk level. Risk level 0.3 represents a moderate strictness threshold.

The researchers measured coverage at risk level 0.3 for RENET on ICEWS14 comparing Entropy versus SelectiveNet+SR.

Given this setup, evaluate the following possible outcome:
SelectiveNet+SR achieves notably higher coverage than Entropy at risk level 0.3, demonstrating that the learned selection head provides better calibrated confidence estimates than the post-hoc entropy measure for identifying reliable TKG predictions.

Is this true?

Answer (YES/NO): NO